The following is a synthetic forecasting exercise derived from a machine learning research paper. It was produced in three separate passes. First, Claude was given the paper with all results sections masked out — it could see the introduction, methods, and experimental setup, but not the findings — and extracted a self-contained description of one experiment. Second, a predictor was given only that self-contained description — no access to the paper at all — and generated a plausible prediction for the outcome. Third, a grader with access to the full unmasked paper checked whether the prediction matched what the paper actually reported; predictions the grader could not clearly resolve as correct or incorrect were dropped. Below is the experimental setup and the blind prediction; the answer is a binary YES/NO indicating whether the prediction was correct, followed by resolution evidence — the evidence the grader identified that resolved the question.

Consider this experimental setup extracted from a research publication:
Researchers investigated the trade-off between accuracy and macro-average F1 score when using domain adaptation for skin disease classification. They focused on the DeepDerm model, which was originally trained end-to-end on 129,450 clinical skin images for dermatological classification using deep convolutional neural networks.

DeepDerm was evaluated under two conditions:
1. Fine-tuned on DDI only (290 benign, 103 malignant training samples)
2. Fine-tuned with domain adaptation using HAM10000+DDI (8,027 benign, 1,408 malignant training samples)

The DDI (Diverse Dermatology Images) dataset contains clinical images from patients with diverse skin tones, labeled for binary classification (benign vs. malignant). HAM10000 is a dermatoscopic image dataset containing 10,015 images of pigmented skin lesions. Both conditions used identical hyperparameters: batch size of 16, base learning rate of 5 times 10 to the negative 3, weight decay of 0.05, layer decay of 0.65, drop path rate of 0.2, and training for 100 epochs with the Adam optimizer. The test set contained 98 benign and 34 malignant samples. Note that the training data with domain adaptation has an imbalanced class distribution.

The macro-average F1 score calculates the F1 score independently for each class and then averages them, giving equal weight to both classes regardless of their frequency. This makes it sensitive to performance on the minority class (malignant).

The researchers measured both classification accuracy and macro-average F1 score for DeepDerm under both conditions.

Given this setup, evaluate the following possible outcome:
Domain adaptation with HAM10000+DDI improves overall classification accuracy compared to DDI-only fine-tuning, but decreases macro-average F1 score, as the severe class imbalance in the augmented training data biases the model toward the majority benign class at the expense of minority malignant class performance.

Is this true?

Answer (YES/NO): NO